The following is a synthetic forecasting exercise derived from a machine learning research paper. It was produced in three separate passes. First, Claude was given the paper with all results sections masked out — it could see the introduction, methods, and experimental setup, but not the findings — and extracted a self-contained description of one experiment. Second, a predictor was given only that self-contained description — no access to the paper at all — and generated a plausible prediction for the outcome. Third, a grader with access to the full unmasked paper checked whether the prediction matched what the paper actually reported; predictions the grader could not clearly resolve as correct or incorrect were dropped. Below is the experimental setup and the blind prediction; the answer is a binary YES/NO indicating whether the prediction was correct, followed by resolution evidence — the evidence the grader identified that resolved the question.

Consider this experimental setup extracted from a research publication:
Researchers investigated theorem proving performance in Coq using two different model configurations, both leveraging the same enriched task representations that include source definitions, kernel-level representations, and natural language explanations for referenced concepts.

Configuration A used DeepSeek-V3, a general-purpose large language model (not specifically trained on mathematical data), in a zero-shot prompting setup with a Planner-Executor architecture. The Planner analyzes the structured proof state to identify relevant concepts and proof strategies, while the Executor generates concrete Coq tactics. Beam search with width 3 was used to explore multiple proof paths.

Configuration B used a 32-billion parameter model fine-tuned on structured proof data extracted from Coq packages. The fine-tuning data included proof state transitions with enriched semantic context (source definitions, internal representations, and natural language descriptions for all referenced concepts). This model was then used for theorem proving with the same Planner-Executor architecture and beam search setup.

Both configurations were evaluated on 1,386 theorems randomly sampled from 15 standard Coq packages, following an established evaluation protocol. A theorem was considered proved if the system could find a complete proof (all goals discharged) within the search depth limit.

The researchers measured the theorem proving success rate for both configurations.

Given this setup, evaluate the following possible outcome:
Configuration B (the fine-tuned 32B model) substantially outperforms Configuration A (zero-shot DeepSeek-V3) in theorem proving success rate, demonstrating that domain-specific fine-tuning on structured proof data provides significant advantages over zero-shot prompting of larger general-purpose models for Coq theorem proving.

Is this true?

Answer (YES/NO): NO